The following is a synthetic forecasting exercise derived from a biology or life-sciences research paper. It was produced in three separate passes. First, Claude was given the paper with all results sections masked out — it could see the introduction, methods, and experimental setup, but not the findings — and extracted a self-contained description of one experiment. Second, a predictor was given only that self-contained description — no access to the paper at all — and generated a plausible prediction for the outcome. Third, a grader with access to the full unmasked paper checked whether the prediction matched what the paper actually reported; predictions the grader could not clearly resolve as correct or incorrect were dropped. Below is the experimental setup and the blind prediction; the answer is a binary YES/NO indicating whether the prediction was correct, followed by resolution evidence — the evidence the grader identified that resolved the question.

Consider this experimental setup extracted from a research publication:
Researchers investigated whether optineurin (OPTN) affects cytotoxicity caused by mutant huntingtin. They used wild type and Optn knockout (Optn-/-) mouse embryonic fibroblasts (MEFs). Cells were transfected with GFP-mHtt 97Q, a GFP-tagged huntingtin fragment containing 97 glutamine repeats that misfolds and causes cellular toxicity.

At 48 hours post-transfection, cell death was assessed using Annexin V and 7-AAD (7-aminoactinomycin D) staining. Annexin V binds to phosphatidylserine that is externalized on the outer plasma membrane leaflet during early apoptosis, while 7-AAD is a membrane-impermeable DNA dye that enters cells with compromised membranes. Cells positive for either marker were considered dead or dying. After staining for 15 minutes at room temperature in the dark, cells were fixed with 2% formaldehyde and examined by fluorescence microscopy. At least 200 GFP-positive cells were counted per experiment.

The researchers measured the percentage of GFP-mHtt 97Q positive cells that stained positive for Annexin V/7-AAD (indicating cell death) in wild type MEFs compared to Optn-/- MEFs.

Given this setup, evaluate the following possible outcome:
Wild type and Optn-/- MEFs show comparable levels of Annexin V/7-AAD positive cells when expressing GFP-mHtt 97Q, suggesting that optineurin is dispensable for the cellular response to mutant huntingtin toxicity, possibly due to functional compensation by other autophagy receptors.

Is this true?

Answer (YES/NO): NO